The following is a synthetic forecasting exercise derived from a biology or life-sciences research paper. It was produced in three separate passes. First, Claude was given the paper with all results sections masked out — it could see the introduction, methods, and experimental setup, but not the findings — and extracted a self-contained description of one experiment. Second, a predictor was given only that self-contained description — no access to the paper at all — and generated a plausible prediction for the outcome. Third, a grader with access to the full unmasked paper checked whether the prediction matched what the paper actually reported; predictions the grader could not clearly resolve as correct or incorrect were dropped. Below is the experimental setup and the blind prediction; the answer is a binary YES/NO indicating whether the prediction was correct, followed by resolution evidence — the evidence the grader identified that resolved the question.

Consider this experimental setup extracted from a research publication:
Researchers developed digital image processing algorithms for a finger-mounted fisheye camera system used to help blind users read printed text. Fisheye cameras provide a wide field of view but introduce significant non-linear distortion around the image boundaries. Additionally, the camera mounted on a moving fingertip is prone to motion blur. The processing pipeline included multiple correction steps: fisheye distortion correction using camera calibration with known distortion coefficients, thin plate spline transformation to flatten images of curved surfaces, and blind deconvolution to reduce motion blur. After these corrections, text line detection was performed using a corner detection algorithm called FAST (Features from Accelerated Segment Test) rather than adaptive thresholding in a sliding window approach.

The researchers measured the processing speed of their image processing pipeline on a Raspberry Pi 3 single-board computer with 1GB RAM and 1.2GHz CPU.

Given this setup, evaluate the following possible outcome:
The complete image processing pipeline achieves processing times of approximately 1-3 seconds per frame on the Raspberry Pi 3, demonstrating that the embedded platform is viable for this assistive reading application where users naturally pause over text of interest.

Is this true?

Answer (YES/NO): NO